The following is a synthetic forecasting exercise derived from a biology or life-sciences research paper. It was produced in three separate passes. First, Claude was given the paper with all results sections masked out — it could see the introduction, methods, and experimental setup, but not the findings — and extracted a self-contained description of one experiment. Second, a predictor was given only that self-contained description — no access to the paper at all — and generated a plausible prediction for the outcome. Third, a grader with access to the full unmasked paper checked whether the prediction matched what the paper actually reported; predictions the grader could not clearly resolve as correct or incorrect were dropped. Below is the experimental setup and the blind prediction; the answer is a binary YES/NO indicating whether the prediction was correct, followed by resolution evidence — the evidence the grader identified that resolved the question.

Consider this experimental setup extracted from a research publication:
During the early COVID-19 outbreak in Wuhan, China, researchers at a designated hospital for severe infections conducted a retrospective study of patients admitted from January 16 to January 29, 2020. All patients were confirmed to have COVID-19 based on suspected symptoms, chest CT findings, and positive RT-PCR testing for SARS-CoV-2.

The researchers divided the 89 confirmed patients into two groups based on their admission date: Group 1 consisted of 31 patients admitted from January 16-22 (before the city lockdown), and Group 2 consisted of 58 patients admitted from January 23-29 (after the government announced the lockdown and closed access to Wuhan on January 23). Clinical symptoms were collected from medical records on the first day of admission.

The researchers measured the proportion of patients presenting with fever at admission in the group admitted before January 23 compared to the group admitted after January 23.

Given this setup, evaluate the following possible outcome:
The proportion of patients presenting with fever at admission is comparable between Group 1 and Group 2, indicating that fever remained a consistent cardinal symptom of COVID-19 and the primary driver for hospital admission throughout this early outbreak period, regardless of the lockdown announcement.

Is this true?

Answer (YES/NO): NO